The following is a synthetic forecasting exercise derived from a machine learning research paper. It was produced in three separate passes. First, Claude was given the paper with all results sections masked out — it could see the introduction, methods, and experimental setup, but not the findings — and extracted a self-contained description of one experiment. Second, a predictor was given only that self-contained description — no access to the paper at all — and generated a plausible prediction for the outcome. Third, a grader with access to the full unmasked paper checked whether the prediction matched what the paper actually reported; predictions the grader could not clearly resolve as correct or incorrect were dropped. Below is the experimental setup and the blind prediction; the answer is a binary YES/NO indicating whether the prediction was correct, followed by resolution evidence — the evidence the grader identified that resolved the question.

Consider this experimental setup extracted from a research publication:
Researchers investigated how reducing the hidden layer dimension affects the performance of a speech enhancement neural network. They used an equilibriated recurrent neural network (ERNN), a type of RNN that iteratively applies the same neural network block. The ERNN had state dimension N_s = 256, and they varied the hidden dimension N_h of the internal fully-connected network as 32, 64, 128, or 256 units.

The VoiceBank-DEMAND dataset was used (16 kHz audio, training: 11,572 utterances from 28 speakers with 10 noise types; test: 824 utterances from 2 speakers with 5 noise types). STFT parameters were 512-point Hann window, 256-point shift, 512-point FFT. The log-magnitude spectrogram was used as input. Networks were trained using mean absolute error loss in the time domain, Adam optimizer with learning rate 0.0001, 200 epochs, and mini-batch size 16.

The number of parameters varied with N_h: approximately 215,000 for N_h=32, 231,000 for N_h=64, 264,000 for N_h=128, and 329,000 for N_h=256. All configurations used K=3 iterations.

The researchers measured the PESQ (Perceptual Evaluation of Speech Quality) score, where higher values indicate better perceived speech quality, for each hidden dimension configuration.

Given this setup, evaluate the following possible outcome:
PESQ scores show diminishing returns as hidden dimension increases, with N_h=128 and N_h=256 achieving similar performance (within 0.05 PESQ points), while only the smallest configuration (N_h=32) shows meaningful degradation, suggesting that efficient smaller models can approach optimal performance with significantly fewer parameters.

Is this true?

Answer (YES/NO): NO